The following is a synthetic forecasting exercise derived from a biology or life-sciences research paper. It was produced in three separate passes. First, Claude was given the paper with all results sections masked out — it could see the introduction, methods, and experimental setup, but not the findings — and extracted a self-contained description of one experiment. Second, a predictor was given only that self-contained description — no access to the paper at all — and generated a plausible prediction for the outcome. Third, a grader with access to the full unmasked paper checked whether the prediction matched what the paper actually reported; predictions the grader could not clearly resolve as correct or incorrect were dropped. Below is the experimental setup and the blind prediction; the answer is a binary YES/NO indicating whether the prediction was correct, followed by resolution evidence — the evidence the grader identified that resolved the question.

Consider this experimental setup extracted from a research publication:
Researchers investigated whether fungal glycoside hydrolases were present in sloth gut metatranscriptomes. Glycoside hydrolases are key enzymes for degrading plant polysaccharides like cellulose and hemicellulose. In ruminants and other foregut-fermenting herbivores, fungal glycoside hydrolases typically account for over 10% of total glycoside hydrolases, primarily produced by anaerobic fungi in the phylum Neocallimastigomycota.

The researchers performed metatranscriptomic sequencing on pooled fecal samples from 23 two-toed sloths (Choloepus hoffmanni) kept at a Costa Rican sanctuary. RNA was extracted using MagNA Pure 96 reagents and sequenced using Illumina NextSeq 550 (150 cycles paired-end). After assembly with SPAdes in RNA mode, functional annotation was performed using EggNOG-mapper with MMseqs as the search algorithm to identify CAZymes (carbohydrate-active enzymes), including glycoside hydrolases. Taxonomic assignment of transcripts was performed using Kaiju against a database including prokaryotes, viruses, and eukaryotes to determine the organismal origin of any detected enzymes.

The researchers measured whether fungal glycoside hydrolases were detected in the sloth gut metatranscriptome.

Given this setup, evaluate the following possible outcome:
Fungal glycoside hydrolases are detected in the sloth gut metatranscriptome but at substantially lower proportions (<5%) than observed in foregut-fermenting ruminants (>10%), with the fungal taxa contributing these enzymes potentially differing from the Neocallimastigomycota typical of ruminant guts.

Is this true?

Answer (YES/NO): NO